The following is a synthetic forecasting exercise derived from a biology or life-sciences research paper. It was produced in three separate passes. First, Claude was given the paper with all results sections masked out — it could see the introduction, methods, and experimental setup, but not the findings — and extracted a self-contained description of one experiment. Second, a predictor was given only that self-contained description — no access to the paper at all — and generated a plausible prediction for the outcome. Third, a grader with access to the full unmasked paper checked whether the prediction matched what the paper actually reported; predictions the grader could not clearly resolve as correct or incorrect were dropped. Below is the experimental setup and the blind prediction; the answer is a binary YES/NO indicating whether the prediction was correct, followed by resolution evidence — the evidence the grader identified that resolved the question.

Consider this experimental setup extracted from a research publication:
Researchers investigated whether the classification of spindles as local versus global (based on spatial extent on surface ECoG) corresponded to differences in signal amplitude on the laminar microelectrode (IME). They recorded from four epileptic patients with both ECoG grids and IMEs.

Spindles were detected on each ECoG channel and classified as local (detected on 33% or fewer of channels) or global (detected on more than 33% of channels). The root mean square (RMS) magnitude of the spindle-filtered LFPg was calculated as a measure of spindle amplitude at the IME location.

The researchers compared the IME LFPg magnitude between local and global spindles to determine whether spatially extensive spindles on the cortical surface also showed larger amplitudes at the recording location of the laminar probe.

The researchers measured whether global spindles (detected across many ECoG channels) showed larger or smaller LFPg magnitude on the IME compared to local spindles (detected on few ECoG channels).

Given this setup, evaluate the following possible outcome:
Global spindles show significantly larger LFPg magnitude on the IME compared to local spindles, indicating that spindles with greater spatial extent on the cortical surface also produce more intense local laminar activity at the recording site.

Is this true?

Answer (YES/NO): YES